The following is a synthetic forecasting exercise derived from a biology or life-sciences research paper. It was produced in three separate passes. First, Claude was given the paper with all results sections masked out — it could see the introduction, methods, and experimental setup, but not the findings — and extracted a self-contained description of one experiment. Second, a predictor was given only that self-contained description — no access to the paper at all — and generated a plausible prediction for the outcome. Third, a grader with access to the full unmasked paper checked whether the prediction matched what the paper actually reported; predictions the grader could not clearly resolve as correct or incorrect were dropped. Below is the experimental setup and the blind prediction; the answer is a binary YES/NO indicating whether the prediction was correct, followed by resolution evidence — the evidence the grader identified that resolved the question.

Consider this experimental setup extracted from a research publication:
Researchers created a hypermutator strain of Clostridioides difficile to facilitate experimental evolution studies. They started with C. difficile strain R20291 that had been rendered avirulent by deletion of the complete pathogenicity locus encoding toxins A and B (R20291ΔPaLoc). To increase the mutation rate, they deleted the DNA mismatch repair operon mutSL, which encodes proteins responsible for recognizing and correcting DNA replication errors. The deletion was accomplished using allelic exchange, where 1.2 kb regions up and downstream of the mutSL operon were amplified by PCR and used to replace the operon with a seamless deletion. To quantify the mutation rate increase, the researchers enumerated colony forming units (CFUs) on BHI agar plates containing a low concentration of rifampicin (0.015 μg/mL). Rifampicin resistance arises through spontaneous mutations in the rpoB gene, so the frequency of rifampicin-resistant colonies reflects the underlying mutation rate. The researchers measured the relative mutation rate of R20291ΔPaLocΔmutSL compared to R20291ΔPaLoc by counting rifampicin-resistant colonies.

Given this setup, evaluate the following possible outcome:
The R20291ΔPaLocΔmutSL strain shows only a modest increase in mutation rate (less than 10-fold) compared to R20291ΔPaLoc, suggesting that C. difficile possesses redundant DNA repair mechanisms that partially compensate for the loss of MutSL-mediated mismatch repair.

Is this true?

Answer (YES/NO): NO